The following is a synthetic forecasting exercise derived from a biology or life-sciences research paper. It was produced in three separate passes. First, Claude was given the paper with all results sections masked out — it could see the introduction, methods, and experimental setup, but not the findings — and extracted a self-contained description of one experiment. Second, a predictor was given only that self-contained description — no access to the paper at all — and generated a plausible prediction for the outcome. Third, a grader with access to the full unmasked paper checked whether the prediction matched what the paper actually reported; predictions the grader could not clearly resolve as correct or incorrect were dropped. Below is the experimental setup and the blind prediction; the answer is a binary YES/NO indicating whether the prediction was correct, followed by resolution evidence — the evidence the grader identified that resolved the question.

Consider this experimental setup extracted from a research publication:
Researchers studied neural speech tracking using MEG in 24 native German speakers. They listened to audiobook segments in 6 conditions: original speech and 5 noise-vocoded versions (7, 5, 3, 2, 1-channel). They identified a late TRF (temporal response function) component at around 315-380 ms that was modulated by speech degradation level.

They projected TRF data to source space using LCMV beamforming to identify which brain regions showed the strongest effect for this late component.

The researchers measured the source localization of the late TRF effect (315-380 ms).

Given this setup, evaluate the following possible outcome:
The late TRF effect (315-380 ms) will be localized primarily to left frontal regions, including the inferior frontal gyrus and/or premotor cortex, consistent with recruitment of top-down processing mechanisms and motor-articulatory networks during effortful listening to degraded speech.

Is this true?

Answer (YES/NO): YES